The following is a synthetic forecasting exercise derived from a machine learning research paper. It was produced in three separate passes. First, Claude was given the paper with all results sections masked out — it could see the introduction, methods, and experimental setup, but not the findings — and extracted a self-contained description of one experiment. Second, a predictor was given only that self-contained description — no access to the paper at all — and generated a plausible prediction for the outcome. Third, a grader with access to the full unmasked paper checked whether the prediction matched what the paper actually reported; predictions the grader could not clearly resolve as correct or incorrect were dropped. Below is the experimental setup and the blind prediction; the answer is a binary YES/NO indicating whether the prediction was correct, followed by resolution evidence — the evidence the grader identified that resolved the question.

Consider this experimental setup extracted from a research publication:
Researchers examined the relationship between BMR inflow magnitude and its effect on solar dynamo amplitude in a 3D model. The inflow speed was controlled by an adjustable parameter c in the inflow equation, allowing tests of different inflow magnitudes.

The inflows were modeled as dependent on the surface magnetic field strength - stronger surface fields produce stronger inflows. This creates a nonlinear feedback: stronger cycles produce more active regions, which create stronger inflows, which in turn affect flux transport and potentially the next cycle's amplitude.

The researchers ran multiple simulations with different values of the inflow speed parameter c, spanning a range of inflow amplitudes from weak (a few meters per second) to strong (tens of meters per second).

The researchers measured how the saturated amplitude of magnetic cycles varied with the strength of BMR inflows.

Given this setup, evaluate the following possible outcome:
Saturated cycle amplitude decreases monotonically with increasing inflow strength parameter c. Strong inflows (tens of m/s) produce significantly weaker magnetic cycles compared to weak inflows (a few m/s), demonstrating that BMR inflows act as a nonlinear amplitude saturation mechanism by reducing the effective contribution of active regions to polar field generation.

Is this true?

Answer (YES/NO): YES